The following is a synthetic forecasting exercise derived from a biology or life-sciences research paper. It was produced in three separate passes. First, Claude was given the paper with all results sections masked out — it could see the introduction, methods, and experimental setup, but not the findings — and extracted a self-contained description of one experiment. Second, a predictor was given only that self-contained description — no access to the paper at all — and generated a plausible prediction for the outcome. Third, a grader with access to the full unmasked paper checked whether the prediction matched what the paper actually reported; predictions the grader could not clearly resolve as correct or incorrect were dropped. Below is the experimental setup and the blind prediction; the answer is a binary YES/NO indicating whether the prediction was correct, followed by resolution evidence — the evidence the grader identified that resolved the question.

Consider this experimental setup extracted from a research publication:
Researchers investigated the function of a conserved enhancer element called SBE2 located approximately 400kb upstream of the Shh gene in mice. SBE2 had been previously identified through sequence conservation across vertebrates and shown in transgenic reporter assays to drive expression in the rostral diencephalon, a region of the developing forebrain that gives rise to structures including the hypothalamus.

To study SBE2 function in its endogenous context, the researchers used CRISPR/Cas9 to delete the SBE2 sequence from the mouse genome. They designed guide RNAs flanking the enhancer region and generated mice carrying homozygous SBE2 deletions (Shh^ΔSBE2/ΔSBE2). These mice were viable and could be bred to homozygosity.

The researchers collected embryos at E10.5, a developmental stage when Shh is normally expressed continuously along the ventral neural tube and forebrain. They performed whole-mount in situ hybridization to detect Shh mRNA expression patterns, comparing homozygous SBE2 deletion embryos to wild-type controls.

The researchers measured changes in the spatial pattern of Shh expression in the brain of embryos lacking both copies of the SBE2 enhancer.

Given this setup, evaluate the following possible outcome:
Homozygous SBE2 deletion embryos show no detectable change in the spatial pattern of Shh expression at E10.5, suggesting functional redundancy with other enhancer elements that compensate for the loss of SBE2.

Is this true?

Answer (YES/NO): NO